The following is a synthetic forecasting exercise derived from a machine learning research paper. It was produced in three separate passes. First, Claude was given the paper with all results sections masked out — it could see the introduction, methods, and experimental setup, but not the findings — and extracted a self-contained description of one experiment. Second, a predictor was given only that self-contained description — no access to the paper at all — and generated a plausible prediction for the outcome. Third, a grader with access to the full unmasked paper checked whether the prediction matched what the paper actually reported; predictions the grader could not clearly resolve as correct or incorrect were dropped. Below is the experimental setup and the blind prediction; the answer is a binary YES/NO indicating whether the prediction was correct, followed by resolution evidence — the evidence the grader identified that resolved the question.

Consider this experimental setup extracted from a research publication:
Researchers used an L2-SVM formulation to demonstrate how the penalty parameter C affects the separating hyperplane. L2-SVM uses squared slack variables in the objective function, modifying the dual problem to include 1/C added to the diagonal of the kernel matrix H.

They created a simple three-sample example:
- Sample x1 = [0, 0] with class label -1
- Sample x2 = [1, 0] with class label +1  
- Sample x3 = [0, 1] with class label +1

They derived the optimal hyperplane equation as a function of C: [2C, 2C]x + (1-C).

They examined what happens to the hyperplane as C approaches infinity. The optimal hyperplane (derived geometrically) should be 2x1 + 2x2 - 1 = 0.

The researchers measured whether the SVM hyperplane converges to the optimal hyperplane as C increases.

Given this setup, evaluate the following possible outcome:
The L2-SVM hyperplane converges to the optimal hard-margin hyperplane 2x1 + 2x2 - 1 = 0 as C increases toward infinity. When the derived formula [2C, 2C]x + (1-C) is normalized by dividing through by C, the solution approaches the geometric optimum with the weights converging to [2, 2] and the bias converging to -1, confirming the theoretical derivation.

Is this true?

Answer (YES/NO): YES